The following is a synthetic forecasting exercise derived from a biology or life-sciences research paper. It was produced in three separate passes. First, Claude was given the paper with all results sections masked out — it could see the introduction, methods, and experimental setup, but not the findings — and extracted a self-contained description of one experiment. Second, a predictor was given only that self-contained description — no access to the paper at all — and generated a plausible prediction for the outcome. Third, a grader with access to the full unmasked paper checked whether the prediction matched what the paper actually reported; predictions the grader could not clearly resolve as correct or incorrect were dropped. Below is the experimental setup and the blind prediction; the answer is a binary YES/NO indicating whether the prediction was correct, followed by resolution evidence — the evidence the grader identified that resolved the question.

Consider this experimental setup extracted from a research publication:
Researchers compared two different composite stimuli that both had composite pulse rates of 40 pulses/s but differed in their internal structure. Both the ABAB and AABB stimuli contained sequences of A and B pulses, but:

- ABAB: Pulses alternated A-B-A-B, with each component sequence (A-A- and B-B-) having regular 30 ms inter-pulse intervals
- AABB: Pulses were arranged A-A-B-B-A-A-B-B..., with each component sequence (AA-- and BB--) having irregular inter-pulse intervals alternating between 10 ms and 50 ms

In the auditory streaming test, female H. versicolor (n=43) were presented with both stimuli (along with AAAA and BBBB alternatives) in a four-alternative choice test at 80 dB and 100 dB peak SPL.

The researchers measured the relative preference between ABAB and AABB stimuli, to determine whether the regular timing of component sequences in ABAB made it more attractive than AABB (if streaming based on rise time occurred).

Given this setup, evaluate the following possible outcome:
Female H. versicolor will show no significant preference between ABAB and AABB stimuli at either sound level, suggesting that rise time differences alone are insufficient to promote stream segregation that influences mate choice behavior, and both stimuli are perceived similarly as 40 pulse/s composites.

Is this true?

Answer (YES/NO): YES